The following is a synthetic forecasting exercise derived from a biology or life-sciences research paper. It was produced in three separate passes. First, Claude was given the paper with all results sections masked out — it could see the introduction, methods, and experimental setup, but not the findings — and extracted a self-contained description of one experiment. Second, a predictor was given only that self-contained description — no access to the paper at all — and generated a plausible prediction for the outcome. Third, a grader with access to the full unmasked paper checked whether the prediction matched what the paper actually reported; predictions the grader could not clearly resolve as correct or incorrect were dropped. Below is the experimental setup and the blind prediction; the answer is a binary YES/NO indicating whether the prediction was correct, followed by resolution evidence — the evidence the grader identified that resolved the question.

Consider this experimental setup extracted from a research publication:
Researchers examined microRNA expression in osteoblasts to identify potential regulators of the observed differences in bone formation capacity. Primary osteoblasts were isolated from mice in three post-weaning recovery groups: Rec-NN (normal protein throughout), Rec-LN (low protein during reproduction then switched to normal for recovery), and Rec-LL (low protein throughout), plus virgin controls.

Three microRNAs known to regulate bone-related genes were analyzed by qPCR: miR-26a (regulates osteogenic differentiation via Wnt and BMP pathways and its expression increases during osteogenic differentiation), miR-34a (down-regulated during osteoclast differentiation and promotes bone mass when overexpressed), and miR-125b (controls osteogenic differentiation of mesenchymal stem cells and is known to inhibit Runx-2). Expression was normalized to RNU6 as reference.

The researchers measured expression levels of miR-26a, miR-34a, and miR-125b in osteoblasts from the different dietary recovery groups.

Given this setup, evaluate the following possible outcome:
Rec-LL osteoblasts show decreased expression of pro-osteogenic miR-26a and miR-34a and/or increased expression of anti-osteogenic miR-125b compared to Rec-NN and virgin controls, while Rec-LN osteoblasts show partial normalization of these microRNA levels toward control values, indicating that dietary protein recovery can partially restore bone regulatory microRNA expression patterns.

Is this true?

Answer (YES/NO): NO